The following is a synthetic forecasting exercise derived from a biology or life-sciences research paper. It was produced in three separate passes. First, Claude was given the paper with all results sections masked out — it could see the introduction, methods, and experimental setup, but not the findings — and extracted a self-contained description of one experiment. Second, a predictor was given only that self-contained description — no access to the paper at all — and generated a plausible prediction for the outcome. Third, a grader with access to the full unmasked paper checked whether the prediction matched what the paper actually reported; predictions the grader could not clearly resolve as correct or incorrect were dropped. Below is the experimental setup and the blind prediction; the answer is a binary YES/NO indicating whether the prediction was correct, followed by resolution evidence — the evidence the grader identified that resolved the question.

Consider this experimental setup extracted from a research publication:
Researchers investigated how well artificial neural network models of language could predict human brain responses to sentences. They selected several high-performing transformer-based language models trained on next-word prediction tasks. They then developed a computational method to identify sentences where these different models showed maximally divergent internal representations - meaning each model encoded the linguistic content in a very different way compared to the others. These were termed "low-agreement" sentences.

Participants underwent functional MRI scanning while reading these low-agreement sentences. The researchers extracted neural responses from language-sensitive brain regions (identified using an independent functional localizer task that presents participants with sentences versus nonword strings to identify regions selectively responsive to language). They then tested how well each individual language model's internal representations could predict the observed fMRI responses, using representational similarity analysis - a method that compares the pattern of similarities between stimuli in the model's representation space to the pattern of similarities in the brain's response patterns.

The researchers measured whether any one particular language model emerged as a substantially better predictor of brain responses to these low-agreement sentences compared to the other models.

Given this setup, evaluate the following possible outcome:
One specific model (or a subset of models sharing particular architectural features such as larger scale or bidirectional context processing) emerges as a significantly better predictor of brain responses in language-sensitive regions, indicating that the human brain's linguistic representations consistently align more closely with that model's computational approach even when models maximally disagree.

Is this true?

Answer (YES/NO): NO